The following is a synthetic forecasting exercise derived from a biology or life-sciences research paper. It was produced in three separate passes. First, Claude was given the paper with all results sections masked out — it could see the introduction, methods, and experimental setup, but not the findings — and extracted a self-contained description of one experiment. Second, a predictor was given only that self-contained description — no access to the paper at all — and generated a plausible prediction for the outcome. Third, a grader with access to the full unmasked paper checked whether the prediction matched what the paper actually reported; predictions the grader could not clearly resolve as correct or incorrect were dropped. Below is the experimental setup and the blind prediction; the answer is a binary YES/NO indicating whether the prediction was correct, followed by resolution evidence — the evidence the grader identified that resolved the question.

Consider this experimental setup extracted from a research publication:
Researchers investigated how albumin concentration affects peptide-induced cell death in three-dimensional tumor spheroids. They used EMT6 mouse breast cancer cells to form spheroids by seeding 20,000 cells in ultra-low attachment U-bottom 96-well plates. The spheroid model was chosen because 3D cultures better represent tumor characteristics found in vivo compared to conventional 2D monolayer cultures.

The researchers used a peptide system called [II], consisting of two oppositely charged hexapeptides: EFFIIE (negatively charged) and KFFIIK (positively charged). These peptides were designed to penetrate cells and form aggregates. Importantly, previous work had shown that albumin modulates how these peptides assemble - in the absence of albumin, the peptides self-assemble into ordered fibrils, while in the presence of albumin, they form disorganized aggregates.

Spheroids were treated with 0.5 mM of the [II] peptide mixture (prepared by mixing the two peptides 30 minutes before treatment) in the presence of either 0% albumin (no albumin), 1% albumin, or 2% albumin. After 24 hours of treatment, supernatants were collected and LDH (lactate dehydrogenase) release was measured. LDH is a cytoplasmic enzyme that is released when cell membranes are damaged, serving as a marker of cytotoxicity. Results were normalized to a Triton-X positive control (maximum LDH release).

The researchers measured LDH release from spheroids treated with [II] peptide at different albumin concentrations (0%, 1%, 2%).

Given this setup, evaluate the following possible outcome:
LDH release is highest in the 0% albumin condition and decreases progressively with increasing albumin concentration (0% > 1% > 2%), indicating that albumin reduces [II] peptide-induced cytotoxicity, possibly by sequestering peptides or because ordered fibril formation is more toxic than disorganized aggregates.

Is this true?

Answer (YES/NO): NO